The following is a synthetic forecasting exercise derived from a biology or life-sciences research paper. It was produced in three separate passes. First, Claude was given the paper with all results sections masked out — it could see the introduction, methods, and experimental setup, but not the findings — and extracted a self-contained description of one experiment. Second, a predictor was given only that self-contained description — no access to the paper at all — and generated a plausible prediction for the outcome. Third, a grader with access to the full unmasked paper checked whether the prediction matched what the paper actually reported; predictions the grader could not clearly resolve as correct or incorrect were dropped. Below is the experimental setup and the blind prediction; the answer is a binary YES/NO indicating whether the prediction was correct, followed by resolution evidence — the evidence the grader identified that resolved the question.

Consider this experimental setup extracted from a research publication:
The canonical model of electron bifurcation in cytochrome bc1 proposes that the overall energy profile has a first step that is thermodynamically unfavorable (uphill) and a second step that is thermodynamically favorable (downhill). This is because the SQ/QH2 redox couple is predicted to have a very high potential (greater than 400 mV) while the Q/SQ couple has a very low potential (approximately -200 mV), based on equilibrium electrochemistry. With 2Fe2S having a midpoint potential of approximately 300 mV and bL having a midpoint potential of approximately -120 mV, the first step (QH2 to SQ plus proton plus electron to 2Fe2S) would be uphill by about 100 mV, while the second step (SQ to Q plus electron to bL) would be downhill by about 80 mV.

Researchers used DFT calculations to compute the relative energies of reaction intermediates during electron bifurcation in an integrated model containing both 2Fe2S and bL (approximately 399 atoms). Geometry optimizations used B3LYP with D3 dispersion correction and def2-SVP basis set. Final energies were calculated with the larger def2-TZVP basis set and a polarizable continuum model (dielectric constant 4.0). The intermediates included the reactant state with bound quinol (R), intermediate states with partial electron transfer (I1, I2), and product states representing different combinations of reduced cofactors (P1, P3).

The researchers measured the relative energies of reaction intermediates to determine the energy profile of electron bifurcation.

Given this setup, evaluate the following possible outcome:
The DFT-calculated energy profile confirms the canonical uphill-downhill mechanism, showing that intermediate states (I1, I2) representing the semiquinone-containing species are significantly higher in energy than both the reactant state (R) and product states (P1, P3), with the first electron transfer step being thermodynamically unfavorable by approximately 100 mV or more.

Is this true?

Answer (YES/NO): NO